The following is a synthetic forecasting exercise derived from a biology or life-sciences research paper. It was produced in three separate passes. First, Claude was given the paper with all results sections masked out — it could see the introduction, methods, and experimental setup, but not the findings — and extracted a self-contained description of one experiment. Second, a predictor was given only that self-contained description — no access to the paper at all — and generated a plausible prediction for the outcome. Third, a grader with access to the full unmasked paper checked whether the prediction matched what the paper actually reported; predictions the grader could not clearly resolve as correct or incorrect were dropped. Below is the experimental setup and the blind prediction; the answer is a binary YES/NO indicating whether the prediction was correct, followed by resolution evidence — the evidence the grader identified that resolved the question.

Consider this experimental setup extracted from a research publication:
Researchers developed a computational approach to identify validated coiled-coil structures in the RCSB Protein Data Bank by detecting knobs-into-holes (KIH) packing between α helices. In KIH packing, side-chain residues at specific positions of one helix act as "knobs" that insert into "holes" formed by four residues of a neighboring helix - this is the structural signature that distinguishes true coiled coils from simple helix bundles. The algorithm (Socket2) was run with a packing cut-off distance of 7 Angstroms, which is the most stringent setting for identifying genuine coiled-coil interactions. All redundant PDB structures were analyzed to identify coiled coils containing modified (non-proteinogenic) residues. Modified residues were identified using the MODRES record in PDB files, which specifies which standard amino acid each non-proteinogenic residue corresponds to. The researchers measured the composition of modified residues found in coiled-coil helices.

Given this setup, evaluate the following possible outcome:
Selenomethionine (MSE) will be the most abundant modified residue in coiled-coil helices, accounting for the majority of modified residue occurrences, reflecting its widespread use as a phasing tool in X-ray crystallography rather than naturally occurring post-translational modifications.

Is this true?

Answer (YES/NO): YES